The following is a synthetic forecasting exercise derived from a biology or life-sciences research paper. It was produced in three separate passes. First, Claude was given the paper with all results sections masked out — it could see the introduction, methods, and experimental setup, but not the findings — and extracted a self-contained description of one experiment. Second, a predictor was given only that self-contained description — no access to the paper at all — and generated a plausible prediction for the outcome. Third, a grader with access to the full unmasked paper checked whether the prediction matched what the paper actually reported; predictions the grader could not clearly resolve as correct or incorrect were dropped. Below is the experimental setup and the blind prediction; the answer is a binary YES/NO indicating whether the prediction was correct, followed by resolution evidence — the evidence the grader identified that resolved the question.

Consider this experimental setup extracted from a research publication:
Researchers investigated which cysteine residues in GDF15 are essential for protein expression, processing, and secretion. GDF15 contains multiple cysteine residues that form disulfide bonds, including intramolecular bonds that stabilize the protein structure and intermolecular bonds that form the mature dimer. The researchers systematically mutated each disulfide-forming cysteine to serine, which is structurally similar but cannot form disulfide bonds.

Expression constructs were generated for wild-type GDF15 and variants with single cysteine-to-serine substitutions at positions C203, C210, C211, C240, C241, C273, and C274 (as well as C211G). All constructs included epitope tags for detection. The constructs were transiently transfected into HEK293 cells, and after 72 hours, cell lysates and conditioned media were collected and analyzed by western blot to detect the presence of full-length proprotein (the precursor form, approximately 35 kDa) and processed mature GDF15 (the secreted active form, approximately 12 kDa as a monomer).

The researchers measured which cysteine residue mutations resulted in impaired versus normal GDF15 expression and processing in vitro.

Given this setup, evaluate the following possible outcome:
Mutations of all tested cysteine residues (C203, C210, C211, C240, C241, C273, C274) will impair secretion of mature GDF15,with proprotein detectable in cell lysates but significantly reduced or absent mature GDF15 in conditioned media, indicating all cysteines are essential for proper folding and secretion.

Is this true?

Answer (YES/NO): NO